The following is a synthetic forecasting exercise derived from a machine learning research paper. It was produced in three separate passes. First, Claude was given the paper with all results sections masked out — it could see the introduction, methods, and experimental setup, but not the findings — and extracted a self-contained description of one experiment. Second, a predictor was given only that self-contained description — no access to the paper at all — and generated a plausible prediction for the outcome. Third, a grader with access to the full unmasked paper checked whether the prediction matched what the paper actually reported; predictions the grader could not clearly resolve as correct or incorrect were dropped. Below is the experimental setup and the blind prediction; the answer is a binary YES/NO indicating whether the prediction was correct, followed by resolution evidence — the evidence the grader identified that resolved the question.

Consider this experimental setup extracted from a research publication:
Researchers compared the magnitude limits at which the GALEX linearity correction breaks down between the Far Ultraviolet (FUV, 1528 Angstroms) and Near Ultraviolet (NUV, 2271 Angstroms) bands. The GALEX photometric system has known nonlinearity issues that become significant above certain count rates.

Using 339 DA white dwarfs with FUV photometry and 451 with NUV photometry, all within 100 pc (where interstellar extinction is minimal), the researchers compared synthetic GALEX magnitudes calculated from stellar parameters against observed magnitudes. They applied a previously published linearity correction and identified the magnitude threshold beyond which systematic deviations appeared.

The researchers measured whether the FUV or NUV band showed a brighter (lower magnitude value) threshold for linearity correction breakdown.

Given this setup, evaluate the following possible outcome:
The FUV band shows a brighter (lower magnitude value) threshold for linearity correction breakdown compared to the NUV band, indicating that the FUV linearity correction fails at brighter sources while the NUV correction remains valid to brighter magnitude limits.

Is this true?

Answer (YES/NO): YES